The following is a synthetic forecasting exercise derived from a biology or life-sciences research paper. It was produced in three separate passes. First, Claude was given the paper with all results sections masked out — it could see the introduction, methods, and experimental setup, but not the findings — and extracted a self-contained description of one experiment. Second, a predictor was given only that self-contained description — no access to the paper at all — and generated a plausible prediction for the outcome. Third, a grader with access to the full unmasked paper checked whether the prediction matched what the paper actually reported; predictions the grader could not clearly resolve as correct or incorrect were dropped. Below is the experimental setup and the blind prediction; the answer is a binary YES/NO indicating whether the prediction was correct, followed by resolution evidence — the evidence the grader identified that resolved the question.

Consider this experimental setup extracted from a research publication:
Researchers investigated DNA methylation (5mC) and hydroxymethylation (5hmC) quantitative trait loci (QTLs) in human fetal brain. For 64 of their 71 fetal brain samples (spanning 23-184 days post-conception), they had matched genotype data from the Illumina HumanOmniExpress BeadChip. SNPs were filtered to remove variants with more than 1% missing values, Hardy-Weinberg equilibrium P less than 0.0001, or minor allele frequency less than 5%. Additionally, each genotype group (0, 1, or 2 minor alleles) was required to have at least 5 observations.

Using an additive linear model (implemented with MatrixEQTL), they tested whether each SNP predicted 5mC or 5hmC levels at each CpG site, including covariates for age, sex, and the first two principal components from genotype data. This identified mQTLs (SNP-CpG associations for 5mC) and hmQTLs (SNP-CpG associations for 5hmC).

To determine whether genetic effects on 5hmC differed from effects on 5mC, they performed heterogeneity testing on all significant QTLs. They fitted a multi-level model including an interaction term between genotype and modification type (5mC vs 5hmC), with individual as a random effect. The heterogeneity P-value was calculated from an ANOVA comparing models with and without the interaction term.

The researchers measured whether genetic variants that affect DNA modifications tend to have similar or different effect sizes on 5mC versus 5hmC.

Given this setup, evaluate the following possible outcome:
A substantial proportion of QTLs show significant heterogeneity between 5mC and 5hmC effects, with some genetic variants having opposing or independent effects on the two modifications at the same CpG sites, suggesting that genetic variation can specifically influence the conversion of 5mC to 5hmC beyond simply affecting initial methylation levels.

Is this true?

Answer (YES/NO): YES